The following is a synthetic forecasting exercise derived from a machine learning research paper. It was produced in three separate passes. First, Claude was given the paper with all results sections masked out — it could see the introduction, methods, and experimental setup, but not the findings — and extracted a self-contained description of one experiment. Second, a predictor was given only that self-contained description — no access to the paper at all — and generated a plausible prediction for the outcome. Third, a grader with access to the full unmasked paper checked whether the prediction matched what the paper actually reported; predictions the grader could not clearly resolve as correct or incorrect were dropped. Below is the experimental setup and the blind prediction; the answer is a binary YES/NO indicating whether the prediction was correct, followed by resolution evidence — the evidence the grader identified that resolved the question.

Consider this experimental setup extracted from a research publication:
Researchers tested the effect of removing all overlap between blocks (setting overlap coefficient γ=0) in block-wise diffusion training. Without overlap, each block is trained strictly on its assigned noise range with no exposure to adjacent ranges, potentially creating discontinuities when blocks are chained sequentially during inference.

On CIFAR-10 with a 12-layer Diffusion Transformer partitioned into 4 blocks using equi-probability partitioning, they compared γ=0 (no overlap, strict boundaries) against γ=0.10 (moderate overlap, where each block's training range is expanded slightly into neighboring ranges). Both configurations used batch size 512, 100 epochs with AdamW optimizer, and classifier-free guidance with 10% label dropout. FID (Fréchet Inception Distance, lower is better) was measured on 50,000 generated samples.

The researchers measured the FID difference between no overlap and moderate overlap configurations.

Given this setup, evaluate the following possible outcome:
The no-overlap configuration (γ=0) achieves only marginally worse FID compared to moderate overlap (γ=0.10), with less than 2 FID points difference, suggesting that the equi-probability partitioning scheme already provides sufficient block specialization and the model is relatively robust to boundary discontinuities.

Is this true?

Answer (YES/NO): NO